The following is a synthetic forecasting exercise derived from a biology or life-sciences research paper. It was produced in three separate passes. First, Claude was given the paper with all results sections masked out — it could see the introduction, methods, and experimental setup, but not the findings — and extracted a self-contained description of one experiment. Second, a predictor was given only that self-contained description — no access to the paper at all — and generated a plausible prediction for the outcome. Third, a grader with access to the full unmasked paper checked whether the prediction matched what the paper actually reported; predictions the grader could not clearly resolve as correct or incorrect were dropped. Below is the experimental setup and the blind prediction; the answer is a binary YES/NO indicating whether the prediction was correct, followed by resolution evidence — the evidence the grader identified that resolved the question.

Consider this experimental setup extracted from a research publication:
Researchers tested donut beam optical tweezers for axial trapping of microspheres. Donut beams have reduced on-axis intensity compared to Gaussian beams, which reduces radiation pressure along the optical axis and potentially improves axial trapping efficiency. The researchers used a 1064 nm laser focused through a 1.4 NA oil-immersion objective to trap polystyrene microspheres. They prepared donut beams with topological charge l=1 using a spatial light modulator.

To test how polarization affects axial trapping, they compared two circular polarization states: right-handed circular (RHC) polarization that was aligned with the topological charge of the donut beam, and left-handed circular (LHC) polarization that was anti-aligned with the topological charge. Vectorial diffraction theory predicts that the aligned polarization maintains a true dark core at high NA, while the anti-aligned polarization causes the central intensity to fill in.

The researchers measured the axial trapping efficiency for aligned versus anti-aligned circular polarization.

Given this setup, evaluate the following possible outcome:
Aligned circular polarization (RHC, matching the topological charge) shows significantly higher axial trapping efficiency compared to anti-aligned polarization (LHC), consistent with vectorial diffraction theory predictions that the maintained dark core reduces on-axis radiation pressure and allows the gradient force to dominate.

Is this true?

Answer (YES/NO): YES